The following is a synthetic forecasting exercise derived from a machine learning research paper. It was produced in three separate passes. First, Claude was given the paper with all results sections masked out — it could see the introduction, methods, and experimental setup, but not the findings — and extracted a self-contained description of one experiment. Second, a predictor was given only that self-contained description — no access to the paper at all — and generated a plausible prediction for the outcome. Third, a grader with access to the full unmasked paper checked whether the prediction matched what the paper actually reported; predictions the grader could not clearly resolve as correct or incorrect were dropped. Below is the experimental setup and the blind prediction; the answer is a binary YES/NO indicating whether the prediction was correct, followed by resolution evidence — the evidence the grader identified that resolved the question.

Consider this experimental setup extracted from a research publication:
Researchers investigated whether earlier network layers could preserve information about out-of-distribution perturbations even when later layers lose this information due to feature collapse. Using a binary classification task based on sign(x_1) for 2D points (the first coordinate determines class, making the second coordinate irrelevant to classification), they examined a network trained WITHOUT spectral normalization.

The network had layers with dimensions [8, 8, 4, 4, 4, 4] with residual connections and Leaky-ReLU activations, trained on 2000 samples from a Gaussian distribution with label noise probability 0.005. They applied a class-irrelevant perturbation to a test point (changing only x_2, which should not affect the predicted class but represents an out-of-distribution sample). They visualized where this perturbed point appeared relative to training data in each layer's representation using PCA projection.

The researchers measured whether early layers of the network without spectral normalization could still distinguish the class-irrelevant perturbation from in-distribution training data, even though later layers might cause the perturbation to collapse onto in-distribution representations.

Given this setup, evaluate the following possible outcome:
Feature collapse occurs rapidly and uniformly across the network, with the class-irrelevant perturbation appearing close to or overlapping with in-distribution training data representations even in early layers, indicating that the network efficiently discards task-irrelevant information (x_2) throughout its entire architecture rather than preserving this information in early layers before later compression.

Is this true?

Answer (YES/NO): NO